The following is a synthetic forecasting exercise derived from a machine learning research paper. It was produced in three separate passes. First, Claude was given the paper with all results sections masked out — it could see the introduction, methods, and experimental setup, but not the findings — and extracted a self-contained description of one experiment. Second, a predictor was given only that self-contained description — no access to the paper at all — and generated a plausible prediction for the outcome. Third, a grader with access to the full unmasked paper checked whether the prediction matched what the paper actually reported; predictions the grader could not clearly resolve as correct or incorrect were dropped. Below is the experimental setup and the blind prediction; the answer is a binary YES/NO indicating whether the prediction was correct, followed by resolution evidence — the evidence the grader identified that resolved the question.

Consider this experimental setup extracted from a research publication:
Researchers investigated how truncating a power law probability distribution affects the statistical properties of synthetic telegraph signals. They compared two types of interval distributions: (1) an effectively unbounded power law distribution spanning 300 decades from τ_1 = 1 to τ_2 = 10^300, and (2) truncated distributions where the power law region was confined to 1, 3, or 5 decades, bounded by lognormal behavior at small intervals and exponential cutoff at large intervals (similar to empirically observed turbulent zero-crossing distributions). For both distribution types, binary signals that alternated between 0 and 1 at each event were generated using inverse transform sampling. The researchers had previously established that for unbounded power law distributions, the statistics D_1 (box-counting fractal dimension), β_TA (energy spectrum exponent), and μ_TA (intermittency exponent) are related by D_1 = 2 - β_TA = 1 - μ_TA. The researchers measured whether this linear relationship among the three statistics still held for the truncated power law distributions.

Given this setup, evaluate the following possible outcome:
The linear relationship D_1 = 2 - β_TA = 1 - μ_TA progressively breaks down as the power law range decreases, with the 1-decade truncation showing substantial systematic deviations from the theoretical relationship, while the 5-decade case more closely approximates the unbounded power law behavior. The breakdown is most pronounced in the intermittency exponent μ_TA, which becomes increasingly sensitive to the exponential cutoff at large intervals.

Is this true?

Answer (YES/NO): NO